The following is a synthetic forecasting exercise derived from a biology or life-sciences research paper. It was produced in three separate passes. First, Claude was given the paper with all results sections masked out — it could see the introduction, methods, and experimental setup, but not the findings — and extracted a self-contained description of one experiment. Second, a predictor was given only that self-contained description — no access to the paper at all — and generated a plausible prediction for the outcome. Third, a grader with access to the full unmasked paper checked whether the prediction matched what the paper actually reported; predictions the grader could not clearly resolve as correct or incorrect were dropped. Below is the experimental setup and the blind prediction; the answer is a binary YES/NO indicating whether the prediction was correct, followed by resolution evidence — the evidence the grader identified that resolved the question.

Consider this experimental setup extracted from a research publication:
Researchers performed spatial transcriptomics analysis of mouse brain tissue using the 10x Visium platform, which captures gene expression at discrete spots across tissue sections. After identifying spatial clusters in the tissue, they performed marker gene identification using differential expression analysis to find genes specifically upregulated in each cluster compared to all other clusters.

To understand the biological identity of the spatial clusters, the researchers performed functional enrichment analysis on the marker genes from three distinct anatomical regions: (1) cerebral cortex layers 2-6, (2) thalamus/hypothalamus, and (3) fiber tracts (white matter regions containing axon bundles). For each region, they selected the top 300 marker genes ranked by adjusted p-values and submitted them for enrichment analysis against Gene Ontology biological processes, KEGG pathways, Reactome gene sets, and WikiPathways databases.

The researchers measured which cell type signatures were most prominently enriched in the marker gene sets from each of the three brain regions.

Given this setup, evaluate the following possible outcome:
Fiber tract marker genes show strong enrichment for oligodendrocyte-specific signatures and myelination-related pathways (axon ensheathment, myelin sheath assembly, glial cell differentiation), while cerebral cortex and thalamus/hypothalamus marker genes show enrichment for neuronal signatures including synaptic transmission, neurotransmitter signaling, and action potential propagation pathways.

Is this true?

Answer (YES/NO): YES